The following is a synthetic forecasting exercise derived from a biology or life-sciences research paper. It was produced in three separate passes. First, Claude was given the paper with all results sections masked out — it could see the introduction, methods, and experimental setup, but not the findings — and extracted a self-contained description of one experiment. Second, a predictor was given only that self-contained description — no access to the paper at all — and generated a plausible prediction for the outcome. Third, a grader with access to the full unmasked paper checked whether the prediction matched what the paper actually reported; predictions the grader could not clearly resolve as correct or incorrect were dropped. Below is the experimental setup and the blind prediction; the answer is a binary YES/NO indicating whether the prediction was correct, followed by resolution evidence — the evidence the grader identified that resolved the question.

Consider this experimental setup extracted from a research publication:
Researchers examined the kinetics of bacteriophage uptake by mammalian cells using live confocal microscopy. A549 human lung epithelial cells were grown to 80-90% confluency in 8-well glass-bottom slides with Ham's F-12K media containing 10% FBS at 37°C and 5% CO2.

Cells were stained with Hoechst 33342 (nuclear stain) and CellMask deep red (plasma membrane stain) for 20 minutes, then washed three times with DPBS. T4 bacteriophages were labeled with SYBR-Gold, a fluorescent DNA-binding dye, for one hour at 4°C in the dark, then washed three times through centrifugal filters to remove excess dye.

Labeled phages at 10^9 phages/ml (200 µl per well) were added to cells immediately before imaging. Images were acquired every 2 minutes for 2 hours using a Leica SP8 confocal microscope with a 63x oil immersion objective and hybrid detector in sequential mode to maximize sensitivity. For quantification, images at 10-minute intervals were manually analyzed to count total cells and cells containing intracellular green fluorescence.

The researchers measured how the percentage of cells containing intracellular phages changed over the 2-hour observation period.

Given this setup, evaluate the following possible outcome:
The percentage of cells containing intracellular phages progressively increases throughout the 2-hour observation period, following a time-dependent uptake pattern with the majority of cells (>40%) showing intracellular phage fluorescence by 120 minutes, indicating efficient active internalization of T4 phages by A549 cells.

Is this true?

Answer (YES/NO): YES